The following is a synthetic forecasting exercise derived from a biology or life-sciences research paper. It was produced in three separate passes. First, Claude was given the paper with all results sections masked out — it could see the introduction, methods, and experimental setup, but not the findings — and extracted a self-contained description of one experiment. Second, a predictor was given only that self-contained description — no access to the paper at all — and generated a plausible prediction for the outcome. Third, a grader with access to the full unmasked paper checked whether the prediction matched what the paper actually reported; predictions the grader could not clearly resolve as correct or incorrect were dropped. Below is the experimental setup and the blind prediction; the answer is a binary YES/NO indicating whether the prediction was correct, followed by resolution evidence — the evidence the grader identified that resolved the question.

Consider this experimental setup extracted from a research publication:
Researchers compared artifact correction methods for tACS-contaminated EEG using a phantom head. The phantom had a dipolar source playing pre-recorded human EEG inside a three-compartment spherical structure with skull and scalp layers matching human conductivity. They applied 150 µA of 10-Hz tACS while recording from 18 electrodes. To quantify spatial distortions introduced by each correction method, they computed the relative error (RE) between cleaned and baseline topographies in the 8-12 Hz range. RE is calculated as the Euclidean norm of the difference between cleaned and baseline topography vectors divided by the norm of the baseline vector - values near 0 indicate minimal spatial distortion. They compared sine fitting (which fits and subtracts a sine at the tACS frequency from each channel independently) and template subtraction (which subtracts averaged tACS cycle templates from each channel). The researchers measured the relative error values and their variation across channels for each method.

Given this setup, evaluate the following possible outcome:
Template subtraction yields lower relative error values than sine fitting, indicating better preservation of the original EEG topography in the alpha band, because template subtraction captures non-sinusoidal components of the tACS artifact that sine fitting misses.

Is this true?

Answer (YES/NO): YES